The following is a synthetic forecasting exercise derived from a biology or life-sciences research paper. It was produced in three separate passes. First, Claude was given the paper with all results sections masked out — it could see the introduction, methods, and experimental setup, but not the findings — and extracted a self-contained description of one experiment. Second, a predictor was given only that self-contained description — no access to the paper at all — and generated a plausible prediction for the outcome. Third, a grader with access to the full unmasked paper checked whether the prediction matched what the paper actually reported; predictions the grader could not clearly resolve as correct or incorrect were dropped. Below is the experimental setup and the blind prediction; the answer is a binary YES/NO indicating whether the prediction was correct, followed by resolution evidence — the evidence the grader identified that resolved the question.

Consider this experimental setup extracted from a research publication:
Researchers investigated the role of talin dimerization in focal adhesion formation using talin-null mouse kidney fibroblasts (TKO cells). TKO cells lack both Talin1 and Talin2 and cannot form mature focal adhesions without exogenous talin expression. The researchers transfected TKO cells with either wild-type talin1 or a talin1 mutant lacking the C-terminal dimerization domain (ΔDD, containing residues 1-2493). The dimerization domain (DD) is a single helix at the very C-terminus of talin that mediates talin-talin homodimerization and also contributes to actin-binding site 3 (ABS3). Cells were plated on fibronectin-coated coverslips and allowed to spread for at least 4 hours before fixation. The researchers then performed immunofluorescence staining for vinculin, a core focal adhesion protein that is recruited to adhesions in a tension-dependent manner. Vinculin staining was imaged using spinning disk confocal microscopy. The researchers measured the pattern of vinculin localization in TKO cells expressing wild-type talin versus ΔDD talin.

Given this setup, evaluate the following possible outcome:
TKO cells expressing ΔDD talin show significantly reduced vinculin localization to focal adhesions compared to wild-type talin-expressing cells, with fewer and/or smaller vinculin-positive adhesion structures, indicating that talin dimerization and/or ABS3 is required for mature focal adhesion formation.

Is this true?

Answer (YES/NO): YES